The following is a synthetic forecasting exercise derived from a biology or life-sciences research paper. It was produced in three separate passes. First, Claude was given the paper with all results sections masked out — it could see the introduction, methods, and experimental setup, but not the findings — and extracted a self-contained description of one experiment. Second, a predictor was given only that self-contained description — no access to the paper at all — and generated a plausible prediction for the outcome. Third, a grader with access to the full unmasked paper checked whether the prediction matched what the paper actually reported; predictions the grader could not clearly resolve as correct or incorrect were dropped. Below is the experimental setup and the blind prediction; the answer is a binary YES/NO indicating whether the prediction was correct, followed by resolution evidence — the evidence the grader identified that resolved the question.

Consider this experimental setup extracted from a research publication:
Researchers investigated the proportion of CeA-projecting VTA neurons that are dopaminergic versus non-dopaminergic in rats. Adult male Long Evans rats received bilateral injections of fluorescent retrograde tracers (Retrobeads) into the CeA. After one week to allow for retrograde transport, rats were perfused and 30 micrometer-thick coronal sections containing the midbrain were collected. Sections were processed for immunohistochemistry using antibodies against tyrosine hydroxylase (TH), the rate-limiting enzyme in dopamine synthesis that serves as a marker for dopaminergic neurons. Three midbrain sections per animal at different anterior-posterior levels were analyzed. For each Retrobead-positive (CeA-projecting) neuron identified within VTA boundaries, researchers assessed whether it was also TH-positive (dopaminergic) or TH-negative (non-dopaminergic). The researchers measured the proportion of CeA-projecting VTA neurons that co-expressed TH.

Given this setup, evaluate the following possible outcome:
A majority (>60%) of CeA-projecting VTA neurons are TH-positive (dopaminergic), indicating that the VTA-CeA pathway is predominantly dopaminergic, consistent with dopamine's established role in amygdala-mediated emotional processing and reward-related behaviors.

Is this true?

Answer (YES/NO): NO